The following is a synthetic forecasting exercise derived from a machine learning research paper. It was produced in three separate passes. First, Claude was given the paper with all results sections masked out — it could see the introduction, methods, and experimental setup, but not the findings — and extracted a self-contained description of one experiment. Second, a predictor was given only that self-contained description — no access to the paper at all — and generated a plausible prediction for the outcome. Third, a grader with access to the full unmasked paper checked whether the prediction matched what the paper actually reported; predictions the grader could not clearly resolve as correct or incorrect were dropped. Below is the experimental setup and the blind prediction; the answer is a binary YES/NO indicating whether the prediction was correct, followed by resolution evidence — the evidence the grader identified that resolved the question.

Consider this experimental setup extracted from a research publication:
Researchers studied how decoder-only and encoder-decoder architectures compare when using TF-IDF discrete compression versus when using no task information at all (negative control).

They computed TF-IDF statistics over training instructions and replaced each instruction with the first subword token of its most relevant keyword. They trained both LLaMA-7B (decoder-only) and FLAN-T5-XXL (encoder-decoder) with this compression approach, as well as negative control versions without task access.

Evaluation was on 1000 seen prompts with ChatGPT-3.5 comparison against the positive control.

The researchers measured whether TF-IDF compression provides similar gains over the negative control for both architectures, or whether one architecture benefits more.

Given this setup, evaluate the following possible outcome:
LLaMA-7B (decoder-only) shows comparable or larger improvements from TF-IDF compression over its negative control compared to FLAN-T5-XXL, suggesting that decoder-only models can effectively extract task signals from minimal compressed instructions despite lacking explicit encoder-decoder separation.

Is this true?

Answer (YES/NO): NO